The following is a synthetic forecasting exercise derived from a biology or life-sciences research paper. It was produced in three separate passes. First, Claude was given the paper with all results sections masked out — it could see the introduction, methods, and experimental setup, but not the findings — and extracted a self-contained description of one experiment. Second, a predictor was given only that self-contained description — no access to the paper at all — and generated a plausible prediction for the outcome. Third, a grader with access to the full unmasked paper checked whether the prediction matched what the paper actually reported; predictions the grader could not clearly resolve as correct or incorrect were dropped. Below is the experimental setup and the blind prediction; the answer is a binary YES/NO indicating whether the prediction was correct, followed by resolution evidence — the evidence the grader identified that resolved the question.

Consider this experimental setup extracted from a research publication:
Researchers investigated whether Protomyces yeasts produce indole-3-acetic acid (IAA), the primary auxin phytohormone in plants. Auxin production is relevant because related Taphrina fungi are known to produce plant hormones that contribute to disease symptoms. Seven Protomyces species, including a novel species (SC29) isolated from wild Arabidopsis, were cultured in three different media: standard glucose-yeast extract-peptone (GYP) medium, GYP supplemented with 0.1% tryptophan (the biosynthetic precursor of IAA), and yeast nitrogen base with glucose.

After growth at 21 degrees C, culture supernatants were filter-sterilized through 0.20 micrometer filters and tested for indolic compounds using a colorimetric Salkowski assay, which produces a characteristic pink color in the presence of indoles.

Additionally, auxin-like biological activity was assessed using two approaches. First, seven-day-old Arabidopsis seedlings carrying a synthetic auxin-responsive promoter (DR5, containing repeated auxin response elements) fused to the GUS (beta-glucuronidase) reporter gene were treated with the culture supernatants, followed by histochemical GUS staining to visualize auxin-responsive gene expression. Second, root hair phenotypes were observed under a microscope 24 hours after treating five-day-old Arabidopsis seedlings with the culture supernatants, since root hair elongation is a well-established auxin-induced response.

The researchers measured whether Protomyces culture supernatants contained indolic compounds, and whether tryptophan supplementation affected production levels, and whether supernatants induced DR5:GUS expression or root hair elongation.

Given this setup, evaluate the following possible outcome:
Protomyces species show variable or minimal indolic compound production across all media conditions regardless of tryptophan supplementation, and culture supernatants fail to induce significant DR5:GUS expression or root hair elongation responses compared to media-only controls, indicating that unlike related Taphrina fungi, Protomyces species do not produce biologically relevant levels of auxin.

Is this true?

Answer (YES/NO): NO